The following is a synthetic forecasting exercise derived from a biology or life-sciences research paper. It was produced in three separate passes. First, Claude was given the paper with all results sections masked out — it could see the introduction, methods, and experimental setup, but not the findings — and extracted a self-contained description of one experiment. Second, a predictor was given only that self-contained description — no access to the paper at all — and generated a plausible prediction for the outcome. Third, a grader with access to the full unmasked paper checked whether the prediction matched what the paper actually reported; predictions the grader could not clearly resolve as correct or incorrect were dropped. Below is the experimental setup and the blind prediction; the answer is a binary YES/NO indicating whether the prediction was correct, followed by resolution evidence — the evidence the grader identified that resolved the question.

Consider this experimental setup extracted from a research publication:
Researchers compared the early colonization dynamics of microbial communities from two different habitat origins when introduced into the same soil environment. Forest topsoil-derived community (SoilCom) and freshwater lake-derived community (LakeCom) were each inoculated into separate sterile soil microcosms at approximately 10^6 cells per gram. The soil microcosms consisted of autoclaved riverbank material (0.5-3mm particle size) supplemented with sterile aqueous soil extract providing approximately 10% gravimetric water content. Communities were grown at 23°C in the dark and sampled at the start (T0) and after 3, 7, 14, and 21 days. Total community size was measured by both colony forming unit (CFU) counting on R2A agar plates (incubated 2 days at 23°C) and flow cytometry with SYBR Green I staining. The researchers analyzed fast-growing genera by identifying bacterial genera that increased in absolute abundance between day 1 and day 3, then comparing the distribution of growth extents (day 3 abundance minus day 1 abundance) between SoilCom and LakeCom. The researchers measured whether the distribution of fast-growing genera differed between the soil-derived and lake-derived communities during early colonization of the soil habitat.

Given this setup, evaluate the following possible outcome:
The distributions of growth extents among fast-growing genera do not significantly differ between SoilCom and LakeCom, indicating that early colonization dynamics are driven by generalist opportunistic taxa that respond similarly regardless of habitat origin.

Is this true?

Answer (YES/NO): NO